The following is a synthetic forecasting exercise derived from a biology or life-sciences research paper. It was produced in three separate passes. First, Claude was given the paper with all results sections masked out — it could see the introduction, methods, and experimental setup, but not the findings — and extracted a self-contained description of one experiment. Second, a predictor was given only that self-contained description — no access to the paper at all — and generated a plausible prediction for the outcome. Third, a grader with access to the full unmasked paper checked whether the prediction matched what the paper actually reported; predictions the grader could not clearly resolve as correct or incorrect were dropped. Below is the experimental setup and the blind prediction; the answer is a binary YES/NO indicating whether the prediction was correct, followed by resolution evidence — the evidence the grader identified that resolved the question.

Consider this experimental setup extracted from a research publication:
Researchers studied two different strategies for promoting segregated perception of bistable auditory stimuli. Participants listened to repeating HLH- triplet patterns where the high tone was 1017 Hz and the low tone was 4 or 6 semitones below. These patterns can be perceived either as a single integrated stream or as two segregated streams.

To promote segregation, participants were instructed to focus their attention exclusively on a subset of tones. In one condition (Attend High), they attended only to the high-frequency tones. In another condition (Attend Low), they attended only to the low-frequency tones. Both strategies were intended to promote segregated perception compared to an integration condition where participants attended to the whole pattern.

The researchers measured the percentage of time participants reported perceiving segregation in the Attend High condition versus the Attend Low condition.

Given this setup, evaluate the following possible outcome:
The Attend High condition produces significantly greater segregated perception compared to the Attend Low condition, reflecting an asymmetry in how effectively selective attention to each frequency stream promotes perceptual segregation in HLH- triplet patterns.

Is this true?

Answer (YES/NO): NO